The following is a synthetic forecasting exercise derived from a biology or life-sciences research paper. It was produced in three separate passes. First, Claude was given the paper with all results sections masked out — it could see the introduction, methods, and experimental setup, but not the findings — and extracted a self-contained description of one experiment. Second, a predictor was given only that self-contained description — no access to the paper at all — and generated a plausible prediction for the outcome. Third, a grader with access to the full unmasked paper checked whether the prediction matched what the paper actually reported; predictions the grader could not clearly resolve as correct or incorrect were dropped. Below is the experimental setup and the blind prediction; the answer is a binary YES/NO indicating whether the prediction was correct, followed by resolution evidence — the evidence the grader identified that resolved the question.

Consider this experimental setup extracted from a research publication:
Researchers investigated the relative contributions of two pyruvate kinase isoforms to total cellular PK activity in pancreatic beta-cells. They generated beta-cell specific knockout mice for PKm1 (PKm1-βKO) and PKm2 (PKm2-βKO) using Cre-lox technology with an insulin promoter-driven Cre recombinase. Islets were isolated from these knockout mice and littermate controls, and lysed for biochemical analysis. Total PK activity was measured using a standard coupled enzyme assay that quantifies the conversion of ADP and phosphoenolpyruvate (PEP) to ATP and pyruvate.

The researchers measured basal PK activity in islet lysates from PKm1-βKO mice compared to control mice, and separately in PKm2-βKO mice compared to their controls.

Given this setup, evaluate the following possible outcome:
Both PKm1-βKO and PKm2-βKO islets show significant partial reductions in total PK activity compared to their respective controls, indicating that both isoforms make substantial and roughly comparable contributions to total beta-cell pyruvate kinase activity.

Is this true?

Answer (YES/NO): NO